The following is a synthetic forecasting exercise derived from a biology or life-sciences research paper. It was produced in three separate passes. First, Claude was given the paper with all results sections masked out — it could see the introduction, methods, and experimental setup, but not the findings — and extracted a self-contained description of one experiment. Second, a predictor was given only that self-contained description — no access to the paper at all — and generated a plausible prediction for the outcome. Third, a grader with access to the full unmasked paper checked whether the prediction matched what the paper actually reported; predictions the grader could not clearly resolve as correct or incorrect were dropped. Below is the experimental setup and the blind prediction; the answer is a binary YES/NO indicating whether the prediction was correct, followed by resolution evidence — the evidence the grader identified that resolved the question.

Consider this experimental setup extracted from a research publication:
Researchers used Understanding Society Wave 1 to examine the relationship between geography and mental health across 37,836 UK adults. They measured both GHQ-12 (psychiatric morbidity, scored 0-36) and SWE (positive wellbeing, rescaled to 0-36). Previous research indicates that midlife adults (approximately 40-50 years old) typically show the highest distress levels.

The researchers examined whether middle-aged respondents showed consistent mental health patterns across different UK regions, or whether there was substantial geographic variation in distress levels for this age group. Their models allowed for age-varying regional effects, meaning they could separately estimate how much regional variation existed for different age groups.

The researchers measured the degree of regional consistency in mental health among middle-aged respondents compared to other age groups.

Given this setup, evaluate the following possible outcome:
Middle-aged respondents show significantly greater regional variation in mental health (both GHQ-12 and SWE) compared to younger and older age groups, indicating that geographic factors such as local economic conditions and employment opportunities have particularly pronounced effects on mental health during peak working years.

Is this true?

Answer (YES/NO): NO